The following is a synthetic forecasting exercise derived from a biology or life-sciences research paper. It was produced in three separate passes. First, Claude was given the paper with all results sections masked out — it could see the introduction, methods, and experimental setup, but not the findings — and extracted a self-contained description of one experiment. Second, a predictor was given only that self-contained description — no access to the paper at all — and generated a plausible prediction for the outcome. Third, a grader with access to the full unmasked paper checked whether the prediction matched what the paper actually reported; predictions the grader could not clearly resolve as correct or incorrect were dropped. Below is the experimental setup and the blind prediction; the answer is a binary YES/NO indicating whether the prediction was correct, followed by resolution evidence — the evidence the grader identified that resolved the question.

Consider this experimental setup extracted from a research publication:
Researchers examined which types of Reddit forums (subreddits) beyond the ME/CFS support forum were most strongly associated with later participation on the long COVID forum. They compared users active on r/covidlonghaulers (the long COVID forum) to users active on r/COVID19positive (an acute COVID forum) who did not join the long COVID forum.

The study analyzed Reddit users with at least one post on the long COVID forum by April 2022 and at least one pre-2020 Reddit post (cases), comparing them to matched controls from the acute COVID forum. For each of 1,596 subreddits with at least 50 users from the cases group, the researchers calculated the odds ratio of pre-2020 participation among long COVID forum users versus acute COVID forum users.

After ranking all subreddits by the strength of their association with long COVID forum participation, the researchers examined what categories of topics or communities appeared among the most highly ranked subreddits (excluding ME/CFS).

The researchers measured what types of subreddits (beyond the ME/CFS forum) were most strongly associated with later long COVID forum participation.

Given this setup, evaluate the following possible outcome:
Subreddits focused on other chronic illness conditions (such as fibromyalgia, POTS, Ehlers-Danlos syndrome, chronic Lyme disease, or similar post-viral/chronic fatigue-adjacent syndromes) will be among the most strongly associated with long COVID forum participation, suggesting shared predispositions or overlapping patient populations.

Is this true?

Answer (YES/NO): YES